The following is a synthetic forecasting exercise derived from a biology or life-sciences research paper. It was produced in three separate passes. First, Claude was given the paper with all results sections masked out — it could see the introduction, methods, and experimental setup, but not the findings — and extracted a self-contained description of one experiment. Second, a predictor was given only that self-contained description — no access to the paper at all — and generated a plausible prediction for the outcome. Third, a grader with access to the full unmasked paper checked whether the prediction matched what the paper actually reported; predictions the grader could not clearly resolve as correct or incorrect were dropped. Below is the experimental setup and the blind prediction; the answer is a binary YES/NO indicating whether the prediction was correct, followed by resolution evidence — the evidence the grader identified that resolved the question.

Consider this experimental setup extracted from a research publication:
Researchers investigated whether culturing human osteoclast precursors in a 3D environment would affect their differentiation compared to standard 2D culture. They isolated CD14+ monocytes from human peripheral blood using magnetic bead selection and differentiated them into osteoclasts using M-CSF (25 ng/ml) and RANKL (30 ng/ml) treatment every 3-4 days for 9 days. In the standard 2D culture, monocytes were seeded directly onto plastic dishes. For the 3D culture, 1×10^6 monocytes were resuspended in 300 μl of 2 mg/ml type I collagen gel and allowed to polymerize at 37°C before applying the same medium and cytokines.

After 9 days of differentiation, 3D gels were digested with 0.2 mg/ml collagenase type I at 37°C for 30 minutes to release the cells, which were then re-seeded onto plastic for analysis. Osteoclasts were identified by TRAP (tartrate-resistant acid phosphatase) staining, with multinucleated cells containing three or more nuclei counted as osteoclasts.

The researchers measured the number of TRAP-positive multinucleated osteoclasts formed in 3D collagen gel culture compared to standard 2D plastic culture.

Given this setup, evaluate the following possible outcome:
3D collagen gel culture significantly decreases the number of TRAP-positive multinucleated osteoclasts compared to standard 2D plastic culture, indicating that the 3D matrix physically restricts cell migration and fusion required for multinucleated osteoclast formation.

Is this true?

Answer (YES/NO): NO